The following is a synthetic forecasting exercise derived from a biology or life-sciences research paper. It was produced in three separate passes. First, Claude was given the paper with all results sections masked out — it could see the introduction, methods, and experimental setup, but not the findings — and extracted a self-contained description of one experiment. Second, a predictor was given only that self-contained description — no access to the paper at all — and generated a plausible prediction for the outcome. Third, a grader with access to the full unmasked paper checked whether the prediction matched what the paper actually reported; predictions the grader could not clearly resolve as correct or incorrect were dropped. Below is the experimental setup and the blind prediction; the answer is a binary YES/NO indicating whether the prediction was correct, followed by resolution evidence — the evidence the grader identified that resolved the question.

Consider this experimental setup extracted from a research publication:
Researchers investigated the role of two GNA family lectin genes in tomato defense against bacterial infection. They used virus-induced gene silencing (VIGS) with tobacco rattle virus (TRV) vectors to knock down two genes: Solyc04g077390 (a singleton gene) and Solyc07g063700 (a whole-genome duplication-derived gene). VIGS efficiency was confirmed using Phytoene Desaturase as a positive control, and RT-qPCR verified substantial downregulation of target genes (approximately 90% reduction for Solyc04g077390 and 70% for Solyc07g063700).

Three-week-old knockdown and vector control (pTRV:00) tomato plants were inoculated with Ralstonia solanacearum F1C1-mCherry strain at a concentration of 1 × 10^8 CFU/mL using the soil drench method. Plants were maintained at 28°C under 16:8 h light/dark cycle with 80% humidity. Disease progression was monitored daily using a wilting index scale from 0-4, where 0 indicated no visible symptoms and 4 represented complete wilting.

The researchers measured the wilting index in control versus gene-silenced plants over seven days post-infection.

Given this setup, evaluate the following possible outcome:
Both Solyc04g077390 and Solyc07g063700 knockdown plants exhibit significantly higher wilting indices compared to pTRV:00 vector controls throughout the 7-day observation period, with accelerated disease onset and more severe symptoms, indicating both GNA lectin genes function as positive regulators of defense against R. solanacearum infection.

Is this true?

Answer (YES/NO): NO